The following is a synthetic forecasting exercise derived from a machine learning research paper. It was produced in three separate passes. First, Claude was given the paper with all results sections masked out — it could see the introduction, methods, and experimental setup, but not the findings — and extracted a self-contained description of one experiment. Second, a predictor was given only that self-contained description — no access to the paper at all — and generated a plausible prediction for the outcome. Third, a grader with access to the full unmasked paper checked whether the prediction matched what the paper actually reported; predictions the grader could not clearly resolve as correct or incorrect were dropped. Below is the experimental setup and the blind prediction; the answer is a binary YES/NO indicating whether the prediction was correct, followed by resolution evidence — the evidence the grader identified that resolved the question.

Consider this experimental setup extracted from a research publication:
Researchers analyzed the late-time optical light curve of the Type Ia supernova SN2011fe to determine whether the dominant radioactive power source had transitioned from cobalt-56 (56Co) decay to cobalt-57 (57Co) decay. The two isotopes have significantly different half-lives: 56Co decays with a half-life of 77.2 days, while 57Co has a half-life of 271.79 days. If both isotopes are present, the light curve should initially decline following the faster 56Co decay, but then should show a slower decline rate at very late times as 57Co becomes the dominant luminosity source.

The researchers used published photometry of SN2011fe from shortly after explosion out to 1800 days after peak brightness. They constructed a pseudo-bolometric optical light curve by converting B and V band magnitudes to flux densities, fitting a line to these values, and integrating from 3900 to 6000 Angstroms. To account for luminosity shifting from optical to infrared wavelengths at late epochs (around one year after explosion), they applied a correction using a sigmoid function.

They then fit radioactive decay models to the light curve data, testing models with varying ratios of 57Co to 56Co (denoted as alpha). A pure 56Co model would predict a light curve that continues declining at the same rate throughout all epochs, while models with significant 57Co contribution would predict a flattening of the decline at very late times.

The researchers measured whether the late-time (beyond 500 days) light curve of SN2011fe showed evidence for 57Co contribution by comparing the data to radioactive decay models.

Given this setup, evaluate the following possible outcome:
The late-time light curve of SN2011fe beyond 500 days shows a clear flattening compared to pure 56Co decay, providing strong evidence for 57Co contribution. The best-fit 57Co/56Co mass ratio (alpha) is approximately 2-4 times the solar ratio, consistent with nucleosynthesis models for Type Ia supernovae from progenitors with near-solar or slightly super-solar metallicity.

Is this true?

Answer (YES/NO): NO